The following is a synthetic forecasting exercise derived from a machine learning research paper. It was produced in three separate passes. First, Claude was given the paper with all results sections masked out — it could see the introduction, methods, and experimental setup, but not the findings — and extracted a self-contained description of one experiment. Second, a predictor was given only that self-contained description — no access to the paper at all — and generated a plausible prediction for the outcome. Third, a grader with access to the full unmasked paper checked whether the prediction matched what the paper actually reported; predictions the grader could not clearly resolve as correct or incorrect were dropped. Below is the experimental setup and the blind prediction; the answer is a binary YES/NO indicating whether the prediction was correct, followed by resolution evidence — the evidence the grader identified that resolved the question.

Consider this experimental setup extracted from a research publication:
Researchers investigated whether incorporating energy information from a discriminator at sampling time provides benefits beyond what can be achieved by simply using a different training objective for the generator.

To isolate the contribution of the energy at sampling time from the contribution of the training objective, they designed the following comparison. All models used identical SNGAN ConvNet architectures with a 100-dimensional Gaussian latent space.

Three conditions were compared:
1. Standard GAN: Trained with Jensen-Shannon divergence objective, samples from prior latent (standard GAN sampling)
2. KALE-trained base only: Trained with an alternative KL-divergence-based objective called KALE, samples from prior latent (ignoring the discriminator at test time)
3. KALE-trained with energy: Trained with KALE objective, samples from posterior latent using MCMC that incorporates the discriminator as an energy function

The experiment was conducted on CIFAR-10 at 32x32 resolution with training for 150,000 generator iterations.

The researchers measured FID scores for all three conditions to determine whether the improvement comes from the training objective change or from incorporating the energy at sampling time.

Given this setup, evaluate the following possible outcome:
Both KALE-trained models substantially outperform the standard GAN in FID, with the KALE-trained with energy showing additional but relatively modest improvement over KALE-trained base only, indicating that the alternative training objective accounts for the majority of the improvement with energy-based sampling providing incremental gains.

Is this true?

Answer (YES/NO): NO